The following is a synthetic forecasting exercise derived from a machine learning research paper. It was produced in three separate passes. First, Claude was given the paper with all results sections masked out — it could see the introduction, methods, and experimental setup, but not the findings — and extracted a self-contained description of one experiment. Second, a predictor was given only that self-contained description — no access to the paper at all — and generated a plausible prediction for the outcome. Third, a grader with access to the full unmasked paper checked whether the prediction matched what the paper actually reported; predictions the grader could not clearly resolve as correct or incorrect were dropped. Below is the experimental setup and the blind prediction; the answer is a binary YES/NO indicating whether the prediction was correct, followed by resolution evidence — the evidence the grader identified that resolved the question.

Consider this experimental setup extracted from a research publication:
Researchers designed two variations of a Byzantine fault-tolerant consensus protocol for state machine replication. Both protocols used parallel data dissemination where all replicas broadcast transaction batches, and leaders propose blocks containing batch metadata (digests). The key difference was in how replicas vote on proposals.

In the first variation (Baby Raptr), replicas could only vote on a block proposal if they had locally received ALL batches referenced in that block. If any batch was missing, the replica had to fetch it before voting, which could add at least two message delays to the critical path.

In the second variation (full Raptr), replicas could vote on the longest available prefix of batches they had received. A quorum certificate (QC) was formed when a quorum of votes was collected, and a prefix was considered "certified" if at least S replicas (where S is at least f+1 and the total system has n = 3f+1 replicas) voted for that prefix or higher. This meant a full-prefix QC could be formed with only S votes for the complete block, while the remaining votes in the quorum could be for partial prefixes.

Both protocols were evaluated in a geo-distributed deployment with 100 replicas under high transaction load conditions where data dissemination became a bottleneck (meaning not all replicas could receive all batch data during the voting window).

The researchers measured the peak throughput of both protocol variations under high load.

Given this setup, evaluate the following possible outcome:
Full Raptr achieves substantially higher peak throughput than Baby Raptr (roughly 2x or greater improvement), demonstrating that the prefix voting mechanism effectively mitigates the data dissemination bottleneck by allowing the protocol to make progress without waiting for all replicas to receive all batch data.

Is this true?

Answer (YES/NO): NO